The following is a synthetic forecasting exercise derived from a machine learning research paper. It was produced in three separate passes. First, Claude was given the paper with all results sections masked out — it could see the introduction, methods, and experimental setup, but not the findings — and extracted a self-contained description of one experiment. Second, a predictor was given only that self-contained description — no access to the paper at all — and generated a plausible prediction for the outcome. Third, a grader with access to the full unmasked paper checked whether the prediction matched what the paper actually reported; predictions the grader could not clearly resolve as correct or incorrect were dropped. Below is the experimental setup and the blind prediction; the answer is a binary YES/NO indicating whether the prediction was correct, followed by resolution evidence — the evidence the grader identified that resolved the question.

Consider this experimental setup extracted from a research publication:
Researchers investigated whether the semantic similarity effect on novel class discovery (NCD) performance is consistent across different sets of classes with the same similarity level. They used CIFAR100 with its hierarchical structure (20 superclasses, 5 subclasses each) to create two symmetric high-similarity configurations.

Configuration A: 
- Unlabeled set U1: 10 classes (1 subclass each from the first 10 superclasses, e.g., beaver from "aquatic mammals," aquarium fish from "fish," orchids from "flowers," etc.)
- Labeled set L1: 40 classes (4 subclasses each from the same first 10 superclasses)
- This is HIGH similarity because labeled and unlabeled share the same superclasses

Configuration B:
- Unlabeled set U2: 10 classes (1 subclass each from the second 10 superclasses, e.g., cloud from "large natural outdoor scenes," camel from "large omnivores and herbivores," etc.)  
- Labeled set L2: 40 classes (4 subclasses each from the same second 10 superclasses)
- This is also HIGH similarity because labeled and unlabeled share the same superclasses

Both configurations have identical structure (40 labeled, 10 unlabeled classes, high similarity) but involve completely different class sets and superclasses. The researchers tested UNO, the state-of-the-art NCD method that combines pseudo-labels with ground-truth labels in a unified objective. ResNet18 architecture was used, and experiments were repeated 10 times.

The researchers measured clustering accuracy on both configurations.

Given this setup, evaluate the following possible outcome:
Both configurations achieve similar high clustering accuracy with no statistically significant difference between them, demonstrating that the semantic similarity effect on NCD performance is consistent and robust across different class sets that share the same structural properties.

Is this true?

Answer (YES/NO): YES